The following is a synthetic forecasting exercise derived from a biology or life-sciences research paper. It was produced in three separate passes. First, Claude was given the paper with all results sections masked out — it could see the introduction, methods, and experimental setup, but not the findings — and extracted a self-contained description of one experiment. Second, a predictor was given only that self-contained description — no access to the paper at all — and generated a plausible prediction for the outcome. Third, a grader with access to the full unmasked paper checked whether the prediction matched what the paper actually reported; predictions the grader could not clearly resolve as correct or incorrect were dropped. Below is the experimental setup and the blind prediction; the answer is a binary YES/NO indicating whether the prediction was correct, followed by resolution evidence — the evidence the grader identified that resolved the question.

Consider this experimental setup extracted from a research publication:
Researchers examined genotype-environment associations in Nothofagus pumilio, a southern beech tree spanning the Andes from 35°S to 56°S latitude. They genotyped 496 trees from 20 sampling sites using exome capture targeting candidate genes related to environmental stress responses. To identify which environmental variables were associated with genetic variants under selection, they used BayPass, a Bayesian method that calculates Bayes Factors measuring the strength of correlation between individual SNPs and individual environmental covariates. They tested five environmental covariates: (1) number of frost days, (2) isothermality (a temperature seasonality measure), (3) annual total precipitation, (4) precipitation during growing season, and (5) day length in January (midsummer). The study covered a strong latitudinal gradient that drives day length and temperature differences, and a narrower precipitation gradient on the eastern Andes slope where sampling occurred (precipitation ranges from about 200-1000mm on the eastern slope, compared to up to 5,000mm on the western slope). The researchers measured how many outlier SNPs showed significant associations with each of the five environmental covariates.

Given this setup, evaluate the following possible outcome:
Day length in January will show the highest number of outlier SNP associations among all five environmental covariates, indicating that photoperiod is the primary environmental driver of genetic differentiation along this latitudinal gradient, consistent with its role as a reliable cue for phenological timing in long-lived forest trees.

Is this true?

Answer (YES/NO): YES